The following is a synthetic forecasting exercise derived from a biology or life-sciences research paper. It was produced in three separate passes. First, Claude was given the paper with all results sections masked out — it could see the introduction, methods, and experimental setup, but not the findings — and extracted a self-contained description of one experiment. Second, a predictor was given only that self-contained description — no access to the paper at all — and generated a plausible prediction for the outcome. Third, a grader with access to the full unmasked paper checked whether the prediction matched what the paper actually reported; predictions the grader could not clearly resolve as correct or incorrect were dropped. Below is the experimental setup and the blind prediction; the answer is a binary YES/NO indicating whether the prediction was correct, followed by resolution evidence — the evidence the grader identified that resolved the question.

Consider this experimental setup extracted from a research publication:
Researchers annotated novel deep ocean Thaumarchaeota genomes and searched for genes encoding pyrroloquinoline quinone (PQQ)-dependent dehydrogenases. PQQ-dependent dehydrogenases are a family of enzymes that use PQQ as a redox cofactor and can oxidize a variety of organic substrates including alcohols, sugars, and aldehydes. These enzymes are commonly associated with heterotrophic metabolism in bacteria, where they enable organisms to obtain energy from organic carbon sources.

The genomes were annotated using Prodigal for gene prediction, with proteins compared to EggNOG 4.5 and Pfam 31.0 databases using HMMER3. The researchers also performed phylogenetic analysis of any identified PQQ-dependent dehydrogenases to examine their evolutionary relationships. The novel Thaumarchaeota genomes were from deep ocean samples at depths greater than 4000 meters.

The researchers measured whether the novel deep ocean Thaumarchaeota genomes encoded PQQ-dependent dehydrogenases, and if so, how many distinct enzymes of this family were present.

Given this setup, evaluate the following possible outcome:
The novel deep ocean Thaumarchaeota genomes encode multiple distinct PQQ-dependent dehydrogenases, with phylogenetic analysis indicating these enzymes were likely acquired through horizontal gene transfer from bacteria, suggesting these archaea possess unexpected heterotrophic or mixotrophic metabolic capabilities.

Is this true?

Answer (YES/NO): NO